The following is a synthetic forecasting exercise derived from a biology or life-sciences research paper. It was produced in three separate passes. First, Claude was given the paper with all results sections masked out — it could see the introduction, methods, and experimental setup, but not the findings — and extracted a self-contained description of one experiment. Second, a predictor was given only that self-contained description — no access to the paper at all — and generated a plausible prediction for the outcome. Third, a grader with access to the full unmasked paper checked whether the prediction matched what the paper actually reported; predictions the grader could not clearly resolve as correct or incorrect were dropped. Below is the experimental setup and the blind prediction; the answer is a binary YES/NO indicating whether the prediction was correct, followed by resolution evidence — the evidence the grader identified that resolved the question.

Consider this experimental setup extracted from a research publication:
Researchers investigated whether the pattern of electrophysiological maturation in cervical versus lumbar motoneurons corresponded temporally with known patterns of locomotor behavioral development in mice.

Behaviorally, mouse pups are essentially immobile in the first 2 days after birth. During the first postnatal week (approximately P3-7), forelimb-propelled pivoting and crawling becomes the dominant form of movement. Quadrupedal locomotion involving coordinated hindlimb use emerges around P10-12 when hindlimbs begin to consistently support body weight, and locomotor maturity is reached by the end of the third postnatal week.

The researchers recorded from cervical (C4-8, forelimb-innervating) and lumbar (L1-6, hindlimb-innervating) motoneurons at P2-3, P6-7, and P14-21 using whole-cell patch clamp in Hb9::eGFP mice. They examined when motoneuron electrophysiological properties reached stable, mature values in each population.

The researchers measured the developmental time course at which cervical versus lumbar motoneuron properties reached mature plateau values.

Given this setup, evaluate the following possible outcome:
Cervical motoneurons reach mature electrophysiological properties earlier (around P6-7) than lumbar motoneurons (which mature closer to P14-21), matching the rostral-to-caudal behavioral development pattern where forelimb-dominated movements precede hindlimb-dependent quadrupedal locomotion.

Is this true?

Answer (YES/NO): YES